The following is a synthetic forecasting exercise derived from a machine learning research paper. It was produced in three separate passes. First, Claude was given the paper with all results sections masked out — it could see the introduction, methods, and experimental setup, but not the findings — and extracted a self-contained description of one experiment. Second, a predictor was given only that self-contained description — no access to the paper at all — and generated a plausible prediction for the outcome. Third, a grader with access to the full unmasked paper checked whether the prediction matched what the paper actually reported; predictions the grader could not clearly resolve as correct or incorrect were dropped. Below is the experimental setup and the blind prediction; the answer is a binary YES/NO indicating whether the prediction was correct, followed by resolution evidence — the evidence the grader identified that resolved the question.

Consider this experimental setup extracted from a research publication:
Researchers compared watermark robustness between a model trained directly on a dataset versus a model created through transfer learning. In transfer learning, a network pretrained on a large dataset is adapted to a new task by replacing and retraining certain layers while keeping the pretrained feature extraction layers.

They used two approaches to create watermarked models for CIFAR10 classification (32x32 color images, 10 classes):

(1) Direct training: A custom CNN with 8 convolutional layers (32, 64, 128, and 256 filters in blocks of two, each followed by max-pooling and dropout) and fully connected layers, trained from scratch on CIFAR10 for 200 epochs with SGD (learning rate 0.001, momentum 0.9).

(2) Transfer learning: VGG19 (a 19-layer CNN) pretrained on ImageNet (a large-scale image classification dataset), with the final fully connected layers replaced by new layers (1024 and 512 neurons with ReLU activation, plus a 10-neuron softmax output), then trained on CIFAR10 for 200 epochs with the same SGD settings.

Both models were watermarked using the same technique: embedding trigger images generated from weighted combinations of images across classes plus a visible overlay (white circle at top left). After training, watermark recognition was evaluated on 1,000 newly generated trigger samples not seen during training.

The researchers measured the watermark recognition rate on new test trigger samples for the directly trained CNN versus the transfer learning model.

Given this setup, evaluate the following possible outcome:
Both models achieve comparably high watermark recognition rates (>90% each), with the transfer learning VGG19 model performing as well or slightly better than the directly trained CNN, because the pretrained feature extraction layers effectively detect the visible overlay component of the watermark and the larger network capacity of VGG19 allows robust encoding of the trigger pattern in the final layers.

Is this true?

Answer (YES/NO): NO